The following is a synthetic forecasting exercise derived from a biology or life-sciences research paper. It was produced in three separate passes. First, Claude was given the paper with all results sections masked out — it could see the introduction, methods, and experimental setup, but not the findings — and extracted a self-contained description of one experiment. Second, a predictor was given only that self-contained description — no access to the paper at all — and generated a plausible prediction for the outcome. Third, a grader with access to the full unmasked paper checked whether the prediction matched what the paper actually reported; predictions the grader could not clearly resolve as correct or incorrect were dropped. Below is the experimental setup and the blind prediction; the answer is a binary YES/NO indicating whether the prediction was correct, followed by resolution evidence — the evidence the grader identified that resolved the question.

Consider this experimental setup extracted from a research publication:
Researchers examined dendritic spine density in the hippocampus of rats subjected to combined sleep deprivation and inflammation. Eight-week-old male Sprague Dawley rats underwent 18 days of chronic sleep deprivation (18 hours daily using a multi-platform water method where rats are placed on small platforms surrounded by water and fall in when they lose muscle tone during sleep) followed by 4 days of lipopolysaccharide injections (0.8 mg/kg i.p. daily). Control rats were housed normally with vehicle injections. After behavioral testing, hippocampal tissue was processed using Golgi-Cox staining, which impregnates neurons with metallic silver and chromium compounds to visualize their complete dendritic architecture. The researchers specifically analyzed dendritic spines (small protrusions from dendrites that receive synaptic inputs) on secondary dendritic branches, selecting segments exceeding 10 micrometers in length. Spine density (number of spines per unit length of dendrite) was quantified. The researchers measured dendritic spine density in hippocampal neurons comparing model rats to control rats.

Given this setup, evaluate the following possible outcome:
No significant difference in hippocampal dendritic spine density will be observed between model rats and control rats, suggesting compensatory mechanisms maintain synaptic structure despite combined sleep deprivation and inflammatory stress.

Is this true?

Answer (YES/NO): NO